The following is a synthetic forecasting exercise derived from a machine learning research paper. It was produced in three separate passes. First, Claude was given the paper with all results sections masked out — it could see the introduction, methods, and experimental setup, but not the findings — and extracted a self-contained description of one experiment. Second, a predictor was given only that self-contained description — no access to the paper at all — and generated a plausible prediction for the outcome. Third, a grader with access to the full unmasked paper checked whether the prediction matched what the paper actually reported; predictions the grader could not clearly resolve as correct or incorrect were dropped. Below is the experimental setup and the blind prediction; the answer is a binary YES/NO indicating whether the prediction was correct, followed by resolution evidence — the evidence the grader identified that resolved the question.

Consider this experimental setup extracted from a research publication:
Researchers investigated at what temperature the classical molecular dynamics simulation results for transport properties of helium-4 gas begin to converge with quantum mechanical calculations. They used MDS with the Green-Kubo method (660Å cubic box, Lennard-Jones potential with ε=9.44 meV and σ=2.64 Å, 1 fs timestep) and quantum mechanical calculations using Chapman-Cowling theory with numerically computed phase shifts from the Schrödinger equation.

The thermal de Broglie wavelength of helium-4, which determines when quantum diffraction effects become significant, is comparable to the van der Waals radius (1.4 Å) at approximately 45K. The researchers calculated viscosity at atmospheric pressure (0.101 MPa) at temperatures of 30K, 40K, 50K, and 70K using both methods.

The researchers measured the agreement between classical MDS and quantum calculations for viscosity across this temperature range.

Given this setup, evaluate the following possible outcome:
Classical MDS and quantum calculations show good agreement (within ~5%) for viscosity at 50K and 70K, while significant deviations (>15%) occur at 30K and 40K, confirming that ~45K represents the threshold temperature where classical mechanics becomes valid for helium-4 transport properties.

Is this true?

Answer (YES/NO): NO